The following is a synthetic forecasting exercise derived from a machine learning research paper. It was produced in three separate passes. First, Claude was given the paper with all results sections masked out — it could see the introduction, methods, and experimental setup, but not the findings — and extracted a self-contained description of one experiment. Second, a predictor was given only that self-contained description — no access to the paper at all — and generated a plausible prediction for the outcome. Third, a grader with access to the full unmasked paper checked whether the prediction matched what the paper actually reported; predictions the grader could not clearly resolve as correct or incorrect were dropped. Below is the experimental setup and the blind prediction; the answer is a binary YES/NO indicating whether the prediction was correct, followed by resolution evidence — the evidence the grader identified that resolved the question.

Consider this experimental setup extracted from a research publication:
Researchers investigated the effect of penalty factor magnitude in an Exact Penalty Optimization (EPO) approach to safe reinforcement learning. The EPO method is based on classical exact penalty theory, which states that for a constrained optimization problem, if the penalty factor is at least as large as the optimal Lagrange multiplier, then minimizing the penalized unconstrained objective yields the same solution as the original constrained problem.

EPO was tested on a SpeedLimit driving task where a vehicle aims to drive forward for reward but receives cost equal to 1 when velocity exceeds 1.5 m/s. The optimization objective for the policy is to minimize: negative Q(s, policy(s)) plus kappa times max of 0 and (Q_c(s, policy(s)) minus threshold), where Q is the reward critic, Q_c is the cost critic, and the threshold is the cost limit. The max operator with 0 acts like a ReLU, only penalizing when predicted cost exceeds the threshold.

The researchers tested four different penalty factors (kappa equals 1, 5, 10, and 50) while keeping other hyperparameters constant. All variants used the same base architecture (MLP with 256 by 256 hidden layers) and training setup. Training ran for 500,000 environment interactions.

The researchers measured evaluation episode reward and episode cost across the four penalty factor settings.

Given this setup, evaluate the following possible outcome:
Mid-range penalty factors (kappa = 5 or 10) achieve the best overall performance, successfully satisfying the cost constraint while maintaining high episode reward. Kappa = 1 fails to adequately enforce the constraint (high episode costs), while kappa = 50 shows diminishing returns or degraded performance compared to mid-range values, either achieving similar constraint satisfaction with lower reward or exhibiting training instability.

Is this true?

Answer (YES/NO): NO